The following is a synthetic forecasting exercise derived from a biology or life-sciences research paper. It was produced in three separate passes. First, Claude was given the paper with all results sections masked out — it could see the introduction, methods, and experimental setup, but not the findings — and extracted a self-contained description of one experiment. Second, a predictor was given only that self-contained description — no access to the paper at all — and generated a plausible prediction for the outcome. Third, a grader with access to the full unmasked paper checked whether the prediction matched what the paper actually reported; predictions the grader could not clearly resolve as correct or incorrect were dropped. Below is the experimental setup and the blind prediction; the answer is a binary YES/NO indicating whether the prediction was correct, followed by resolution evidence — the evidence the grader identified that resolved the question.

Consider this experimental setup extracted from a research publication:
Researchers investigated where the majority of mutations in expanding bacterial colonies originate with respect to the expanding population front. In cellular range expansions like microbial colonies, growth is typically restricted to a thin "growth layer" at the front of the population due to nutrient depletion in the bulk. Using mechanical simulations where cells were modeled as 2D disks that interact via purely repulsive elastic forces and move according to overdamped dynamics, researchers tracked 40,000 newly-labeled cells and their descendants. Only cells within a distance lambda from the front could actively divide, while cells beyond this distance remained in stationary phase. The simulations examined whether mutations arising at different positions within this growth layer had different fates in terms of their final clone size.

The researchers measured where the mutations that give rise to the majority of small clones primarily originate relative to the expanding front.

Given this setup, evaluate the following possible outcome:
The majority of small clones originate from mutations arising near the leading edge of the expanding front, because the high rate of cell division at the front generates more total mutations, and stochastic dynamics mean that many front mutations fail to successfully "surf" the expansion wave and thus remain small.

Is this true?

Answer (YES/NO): NO